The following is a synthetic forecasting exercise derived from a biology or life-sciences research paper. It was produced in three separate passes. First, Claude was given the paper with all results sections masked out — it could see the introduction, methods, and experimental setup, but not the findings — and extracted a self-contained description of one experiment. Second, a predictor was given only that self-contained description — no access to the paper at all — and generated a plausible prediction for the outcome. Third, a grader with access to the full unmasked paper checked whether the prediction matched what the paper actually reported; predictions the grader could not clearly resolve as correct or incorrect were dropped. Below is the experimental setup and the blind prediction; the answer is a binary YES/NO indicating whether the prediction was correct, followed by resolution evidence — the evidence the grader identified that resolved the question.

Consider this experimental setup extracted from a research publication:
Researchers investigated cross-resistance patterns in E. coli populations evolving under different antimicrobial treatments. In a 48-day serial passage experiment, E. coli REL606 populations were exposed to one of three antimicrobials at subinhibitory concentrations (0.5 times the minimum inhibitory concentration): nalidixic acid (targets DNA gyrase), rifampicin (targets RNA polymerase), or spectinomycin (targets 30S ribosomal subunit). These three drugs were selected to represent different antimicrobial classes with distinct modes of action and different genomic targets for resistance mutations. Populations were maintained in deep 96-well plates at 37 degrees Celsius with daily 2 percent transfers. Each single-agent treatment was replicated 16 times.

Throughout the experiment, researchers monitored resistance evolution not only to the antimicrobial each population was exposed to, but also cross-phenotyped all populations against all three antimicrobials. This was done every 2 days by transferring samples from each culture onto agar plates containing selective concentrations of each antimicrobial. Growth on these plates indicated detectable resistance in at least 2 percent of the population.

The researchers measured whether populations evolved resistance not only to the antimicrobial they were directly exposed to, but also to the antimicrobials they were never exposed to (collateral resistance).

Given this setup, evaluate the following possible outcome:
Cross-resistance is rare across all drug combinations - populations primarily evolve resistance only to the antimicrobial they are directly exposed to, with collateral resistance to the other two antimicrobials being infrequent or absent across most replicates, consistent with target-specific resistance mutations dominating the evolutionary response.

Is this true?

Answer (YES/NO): NO